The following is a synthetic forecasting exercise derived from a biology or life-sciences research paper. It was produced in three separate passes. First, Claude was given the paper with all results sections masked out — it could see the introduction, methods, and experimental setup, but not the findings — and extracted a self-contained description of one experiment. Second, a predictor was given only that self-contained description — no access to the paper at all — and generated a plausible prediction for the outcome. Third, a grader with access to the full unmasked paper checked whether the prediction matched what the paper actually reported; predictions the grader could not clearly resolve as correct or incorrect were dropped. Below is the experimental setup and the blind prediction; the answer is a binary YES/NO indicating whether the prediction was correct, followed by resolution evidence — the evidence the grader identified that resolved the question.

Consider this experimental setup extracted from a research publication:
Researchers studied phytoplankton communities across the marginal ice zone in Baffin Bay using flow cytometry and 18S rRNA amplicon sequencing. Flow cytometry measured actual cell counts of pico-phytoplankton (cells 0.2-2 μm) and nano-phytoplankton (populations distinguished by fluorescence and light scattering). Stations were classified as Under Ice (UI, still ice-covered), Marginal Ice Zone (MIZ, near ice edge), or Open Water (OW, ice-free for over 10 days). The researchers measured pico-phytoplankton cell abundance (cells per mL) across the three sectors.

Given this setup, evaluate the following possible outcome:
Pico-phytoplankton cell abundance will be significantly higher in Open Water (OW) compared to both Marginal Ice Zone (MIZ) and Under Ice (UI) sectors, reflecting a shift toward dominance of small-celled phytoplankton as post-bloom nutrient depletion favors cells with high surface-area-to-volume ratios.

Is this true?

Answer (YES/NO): NO